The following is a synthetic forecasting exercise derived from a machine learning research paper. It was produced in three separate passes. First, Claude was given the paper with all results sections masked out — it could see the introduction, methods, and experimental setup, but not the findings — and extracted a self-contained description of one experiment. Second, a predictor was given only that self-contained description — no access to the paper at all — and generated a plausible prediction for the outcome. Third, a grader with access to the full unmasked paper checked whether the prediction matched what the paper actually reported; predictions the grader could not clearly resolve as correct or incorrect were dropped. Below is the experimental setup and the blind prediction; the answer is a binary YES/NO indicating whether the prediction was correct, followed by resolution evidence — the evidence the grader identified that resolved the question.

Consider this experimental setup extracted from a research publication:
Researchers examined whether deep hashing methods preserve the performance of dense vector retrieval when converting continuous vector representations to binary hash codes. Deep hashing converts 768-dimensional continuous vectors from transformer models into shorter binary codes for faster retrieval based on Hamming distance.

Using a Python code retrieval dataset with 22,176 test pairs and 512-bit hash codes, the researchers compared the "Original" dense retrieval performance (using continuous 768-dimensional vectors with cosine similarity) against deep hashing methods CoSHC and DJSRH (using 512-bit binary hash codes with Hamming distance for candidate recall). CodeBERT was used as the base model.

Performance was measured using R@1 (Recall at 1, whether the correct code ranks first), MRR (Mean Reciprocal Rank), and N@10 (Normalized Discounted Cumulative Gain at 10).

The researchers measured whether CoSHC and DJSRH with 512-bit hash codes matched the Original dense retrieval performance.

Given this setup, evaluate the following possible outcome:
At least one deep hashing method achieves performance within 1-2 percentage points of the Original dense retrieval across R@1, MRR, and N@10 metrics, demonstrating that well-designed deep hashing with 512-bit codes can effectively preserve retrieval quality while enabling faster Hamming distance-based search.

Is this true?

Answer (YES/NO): YES